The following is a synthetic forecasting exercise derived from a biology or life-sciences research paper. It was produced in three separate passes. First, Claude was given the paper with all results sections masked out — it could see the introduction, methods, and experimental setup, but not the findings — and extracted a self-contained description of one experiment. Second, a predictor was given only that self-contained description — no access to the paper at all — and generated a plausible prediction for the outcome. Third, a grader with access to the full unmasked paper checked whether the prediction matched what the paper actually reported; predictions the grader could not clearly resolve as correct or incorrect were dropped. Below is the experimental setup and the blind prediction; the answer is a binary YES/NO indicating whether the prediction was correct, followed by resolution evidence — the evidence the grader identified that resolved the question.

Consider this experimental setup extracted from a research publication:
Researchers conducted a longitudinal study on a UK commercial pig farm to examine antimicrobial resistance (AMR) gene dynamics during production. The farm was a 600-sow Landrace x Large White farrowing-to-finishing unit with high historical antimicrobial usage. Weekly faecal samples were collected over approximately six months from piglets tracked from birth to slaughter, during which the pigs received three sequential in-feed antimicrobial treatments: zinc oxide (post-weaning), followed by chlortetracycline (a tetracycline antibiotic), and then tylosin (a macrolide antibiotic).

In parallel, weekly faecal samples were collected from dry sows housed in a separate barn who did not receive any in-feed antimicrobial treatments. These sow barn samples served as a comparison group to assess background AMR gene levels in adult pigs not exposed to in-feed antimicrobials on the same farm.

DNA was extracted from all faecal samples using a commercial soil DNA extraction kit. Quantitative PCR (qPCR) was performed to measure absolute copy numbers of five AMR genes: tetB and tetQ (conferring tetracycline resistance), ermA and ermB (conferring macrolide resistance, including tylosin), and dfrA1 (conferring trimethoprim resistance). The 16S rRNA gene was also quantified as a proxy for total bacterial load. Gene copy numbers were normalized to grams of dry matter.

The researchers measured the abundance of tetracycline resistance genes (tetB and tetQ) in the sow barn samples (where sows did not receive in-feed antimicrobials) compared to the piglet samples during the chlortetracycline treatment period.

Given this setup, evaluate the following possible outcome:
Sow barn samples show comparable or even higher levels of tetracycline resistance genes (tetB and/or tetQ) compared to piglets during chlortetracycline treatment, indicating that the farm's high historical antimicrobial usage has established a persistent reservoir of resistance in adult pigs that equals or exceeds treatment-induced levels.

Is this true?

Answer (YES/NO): YES